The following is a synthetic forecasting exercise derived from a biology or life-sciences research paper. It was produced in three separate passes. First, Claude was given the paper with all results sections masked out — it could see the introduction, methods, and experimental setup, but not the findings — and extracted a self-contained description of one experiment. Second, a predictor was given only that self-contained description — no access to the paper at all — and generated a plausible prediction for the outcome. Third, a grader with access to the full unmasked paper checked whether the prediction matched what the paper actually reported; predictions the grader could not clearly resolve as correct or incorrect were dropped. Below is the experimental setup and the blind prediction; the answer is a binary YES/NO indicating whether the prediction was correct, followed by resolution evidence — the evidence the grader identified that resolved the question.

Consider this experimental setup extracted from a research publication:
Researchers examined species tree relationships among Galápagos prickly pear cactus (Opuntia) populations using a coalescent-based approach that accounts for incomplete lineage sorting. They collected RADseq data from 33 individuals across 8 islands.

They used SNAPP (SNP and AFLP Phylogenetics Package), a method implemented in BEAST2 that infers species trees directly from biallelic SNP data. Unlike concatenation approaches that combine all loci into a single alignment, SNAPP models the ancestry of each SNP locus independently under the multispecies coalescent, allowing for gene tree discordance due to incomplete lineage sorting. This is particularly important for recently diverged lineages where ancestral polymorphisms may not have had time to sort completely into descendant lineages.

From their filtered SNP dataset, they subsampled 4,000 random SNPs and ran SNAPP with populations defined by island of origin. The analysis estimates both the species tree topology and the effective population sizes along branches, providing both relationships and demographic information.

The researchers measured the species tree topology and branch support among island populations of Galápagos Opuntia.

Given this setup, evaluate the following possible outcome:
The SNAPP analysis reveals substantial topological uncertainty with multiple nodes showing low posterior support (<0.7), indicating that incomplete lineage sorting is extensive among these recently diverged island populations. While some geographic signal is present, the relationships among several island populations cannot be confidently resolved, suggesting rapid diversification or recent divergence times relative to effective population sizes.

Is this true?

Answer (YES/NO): YES